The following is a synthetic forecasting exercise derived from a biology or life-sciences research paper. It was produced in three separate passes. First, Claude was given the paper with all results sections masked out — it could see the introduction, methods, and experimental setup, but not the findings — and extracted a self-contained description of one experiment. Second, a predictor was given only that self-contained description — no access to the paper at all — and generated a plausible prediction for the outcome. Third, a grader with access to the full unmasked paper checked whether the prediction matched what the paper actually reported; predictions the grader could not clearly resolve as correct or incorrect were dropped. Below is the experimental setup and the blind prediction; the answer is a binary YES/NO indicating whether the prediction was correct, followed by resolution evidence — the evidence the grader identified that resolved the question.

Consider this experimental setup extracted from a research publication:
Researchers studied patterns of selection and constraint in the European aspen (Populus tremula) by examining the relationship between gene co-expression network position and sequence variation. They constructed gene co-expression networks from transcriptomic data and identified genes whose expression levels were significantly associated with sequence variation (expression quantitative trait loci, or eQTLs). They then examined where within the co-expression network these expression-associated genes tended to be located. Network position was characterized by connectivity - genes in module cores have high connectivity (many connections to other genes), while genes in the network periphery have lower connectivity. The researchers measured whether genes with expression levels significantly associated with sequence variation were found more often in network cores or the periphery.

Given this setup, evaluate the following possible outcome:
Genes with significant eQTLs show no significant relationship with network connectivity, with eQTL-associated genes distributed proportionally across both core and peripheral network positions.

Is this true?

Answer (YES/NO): NO